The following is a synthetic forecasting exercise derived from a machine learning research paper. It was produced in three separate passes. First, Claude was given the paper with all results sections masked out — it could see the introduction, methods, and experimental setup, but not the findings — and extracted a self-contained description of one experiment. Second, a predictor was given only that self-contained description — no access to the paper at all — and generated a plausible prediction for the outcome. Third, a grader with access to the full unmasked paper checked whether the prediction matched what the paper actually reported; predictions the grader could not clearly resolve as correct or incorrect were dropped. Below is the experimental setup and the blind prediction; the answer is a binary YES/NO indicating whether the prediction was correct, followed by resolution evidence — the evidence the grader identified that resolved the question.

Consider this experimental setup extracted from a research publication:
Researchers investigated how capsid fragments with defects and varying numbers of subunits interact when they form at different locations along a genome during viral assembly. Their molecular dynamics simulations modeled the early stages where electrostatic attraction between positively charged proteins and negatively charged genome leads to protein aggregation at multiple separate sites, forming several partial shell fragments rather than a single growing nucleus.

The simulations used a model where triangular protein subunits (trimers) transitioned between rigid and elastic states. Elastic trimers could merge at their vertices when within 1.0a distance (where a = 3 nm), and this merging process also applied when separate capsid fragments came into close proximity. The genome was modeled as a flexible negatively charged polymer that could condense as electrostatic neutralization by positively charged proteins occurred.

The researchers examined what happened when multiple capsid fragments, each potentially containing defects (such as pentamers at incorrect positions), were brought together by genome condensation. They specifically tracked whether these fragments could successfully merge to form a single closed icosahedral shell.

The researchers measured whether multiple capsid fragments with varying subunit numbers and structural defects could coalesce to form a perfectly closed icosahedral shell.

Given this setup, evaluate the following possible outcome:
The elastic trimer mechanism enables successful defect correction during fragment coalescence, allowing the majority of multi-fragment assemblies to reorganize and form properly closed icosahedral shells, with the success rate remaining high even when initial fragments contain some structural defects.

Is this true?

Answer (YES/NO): YES